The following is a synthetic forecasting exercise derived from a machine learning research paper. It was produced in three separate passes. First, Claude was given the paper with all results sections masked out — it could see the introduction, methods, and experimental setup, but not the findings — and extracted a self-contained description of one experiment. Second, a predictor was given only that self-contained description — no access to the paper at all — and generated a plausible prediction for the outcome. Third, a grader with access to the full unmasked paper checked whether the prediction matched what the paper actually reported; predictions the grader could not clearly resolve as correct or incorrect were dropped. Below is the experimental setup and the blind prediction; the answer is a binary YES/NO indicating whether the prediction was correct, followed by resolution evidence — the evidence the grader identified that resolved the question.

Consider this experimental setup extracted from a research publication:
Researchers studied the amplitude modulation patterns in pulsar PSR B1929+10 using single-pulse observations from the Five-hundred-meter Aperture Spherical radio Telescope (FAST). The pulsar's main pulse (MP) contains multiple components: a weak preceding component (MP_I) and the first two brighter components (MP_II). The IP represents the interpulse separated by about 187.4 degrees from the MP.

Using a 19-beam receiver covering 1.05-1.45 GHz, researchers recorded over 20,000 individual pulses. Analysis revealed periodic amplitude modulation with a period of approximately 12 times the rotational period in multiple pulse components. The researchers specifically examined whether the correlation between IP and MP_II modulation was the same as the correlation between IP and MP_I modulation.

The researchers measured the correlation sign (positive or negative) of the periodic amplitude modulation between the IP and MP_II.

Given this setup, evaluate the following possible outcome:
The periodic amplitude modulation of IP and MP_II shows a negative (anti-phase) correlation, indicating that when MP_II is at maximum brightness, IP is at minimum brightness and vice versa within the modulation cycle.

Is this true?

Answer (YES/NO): NO